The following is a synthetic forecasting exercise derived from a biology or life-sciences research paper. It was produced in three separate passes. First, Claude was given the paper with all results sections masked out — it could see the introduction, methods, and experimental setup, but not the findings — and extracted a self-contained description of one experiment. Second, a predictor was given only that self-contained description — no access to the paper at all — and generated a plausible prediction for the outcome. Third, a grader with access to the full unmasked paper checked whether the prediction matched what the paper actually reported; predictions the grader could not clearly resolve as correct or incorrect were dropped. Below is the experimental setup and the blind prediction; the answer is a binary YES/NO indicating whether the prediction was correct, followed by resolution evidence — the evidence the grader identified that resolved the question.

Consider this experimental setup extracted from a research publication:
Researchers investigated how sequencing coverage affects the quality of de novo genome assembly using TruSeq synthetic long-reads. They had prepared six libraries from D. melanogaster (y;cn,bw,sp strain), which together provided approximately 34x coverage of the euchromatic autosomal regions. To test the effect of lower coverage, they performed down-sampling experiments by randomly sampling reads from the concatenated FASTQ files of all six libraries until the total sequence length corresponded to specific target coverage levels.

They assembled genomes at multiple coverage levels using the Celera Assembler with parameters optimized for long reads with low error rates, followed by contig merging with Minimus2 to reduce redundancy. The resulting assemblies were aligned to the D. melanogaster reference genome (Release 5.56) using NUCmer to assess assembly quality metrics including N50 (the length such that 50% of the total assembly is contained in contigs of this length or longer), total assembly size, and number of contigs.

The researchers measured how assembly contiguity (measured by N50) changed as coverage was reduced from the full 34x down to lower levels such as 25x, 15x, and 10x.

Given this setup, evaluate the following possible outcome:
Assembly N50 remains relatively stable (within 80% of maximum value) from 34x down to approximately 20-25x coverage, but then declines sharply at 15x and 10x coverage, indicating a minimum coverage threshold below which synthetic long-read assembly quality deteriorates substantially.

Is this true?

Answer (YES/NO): NO